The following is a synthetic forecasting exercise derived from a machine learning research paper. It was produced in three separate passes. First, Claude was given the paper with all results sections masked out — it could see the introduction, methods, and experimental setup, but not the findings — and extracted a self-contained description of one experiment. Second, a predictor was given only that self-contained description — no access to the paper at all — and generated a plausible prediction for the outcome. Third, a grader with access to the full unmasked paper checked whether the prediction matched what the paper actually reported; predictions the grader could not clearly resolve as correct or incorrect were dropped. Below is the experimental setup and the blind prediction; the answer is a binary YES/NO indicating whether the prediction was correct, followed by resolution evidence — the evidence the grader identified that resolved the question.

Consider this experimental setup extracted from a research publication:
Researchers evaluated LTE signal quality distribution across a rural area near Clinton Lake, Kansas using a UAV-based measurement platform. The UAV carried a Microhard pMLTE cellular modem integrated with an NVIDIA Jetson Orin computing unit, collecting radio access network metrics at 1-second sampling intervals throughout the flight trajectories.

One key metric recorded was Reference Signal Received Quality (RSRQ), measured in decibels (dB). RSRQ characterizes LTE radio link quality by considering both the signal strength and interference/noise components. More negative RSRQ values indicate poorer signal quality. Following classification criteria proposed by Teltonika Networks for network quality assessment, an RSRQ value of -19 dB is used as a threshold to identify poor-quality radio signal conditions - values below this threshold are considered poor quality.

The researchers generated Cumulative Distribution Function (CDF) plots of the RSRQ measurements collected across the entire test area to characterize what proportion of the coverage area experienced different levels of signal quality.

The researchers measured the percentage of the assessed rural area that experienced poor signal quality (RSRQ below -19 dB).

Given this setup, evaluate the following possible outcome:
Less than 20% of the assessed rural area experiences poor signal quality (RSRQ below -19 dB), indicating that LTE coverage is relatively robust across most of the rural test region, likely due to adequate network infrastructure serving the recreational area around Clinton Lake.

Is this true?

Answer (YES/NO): YES